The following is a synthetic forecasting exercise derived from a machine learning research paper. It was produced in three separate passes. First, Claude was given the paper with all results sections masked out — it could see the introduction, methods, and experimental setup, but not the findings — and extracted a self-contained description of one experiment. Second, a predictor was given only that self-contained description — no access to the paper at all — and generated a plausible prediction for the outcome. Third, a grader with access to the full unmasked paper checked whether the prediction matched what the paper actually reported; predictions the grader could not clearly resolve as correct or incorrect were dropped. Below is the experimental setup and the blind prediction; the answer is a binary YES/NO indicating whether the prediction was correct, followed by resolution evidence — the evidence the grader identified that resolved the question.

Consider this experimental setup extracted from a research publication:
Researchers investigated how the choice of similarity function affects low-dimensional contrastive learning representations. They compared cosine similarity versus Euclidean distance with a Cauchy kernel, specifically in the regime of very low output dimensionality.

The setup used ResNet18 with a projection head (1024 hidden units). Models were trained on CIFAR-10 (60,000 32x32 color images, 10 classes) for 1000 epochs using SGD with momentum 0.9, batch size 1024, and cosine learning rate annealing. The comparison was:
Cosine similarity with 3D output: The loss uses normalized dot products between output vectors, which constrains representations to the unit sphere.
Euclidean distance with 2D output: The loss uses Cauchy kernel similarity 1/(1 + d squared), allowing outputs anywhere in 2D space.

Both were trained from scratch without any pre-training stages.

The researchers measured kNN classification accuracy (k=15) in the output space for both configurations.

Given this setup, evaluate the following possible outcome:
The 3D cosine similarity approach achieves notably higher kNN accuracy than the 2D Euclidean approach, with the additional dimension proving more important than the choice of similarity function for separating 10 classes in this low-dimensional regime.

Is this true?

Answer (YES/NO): NO